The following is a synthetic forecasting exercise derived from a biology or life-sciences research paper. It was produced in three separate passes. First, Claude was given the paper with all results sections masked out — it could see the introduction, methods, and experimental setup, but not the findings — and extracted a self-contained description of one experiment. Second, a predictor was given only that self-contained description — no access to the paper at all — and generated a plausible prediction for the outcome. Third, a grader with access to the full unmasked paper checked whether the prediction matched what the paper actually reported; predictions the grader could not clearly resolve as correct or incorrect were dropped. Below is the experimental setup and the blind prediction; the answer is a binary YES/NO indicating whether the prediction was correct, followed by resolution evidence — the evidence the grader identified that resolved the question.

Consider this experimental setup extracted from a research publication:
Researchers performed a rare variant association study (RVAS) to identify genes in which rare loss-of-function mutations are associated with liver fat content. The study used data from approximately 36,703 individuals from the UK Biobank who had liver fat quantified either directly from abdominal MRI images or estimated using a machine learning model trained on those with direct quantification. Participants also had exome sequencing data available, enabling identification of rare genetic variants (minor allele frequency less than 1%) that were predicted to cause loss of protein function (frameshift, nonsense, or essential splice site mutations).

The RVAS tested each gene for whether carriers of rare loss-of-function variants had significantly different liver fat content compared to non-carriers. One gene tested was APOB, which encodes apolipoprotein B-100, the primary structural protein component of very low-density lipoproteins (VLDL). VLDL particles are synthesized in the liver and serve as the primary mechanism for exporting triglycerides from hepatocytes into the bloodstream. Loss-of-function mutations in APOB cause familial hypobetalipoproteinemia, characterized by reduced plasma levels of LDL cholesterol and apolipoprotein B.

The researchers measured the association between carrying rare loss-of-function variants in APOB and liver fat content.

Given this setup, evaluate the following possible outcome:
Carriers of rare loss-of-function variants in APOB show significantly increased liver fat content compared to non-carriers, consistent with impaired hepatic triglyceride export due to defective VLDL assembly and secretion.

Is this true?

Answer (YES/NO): YES